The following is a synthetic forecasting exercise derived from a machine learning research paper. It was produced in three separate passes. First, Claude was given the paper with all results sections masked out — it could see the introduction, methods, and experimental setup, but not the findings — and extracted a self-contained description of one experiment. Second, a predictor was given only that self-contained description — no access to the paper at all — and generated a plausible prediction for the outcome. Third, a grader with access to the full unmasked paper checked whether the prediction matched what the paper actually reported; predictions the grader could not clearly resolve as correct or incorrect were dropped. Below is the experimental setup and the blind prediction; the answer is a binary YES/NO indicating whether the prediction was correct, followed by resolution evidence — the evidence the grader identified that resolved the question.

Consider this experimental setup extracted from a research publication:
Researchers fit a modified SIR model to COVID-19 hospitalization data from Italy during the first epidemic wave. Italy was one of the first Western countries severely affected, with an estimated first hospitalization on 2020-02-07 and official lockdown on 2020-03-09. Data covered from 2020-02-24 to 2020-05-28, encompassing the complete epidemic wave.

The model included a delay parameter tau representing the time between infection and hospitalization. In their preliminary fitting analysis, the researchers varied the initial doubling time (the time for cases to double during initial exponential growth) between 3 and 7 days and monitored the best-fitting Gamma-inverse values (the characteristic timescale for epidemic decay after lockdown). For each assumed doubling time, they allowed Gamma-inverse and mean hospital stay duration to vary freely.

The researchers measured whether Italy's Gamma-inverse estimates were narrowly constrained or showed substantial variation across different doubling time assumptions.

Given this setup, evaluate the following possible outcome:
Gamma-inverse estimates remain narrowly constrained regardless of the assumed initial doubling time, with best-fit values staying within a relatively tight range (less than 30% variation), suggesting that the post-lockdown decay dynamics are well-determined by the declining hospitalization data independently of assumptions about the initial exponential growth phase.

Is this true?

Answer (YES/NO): NO